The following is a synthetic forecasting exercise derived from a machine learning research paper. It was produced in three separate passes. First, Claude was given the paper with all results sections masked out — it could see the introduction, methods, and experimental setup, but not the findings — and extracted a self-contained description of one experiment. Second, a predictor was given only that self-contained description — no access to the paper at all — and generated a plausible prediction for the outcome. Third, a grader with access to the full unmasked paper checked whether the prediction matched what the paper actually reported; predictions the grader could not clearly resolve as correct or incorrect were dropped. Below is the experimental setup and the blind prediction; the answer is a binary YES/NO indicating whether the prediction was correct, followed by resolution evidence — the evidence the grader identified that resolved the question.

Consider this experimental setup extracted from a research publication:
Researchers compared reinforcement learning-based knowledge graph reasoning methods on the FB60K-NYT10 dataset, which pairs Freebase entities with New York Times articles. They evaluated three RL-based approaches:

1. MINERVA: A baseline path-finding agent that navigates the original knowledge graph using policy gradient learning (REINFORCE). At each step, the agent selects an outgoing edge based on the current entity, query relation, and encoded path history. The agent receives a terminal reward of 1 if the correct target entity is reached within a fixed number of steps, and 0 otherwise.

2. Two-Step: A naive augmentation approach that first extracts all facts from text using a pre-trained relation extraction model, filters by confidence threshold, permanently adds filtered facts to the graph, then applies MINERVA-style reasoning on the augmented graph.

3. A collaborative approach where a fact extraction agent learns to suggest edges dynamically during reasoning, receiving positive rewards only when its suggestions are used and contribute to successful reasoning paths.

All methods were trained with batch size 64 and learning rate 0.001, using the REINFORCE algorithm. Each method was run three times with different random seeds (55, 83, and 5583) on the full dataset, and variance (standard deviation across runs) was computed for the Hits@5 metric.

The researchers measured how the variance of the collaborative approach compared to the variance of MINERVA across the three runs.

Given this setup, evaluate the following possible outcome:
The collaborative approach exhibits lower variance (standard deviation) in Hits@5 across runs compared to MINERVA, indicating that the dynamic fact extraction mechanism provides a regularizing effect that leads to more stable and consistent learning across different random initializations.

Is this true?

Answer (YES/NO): YES